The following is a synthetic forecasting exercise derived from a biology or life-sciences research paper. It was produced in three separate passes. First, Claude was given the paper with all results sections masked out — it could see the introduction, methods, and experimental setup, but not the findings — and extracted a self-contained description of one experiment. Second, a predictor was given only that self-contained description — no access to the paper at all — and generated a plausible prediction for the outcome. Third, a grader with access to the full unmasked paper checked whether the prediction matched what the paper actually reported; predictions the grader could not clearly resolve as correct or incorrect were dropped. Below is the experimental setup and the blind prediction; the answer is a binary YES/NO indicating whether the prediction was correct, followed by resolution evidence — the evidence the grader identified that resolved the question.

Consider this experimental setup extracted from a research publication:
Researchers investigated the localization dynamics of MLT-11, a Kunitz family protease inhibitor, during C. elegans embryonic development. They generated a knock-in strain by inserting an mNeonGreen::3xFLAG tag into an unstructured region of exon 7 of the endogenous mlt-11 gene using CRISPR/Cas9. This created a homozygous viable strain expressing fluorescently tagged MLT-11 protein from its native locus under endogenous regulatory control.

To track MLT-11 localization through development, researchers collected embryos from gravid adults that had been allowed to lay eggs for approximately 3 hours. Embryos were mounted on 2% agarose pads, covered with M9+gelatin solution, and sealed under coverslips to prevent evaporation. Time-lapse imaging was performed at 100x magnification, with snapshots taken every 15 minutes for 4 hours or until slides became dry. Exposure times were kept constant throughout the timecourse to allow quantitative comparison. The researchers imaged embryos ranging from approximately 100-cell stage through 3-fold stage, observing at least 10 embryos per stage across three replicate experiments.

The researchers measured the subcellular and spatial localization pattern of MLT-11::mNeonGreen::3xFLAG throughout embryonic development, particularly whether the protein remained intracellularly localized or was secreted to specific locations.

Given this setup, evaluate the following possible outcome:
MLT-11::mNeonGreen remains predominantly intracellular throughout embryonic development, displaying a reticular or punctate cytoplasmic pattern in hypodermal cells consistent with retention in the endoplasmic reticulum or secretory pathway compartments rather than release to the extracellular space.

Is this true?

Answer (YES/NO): NO